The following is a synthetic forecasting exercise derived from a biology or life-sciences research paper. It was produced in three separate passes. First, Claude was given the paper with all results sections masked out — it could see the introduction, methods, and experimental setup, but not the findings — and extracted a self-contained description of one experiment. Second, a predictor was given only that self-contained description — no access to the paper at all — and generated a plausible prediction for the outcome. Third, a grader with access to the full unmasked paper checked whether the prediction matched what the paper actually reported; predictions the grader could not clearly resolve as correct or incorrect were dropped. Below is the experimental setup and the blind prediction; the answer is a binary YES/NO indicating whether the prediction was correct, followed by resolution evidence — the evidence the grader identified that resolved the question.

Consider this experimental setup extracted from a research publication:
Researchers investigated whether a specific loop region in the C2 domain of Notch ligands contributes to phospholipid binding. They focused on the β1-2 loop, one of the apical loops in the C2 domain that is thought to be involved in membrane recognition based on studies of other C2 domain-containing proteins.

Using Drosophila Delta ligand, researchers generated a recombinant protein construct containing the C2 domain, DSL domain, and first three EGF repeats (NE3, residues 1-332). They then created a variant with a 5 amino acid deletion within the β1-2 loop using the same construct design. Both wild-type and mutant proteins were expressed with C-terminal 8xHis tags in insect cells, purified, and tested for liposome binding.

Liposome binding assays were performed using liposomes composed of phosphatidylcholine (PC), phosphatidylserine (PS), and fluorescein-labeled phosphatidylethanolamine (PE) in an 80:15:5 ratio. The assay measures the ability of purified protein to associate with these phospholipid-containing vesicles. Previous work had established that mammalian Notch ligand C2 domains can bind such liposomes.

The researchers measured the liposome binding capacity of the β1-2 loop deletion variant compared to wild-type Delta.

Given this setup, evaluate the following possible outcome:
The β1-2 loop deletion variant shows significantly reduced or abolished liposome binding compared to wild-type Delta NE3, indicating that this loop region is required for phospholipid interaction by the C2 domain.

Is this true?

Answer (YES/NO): YES